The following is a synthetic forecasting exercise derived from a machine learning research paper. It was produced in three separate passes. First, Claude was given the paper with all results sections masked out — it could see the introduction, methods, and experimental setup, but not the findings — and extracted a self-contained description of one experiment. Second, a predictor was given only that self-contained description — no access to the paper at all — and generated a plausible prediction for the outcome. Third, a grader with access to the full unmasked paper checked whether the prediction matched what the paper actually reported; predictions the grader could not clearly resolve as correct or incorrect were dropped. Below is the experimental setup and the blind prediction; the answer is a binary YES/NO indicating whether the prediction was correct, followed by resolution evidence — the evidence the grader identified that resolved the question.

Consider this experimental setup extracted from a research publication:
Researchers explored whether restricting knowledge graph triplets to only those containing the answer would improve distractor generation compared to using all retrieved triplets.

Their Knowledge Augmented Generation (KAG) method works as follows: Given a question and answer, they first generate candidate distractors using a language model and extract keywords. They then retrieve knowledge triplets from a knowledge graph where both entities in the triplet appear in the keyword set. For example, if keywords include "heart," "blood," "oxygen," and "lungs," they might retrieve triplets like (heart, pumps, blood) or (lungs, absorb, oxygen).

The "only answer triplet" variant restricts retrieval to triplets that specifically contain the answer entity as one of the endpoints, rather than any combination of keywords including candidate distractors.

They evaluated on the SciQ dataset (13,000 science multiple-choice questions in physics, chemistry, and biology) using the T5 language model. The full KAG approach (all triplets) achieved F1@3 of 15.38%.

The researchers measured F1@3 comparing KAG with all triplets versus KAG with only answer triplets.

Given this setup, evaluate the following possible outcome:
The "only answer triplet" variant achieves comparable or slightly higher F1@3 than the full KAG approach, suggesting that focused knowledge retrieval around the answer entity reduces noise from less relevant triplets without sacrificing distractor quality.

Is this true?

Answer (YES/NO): YES